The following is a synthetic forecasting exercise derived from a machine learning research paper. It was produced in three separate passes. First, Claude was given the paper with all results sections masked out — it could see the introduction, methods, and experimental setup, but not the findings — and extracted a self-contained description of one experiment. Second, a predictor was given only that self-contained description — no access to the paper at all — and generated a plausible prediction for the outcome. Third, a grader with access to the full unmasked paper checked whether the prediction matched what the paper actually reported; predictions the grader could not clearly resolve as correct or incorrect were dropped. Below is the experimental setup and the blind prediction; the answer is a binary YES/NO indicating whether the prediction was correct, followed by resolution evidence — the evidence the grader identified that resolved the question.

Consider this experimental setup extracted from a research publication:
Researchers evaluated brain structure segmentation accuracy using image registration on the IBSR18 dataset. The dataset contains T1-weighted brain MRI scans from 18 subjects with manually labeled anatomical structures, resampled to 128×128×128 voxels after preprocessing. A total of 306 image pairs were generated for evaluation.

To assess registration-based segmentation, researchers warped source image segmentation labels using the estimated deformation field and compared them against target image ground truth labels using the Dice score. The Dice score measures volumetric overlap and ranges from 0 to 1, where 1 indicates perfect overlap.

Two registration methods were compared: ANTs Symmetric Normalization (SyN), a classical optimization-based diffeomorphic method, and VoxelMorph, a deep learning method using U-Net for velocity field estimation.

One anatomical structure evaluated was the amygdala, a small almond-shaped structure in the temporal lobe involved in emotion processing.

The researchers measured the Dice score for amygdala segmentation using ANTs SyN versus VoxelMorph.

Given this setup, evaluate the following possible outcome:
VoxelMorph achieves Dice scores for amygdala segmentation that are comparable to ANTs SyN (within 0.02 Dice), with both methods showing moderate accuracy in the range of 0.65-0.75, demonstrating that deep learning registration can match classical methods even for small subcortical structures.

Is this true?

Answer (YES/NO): NO